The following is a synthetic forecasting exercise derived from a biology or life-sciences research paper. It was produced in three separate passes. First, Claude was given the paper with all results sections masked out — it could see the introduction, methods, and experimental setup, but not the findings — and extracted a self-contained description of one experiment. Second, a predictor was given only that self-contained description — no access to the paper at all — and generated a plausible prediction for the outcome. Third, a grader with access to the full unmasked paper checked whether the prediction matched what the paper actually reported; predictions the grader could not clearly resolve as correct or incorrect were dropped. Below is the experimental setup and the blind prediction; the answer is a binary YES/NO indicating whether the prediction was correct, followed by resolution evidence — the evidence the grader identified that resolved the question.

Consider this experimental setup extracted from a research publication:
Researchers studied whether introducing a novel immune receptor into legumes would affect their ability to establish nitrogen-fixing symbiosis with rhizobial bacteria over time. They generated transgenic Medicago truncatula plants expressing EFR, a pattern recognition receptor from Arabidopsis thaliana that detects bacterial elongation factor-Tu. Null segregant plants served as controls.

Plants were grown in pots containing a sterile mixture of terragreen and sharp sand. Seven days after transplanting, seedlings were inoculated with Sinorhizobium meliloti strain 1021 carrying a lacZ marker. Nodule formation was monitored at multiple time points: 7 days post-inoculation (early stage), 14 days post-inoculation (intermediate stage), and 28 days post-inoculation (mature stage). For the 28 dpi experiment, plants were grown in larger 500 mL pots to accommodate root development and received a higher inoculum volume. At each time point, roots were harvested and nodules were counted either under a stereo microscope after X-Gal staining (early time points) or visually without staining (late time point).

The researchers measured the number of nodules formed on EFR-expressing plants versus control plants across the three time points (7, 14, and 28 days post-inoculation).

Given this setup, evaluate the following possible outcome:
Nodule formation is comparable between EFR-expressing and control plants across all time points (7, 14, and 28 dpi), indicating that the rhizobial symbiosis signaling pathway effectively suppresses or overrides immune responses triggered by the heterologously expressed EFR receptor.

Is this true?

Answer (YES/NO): NO